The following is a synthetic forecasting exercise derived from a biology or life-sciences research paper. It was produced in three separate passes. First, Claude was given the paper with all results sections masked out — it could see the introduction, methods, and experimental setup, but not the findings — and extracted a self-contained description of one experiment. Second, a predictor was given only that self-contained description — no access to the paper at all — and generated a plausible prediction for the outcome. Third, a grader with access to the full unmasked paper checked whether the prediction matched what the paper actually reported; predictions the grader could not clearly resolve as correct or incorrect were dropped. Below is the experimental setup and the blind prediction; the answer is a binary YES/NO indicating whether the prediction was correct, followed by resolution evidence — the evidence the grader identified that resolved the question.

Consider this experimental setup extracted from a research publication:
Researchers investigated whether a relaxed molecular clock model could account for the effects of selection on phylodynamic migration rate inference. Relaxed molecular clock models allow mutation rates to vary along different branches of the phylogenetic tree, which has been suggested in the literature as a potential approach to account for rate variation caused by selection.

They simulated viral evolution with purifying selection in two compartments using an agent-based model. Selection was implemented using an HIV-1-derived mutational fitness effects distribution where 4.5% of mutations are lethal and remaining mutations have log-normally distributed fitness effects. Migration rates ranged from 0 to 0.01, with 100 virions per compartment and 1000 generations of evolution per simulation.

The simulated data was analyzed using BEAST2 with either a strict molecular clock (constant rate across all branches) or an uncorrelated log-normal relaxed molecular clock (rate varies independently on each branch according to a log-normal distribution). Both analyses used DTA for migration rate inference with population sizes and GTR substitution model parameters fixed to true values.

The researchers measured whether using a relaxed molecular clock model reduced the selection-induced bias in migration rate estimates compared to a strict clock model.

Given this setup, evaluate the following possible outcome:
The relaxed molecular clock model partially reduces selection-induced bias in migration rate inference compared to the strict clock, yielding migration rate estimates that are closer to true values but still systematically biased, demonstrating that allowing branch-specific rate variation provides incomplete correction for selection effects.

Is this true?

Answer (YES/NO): NO